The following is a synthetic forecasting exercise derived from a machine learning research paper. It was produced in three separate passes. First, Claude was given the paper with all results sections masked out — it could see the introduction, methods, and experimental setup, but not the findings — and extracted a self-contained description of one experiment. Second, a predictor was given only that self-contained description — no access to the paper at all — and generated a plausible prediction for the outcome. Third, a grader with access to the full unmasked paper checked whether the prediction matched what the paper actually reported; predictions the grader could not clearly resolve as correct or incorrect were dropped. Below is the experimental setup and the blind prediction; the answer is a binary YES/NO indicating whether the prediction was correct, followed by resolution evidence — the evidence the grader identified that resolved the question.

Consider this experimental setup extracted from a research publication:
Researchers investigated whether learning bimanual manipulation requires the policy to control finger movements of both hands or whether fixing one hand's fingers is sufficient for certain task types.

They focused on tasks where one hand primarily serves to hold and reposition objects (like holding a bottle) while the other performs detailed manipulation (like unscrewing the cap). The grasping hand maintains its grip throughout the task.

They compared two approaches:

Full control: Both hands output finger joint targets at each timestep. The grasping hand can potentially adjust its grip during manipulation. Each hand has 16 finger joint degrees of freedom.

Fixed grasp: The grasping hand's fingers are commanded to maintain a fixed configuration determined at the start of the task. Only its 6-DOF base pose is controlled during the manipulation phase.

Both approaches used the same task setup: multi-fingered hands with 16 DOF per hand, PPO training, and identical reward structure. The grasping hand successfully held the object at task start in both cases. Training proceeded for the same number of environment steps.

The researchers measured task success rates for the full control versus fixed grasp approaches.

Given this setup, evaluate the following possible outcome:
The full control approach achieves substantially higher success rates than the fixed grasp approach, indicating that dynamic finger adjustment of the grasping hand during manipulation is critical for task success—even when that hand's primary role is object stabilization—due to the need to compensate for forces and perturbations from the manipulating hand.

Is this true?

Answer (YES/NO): NO